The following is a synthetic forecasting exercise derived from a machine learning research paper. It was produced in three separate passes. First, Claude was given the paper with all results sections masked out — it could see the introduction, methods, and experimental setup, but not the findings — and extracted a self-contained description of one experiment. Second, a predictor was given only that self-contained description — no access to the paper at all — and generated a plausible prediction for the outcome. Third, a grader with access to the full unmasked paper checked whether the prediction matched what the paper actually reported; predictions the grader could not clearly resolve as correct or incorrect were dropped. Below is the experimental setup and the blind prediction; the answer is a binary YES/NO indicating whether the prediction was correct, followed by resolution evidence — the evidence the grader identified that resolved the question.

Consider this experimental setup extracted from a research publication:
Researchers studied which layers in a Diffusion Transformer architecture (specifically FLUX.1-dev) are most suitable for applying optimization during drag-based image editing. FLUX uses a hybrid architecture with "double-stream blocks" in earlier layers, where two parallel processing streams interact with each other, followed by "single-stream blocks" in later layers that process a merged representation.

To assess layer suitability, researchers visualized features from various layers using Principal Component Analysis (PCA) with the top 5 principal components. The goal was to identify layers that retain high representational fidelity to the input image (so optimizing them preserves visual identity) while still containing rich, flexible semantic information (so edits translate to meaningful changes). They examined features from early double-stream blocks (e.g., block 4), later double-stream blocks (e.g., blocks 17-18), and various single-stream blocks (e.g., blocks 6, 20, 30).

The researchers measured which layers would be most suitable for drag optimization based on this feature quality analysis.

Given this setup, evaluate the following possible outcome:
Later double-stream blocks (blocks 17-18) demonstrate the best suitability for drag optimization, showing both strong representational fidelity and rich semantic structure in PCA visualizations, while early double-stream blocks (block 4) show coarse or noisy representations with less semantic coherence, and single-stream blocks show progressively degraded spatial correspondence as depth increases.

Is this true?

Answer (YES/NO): NO